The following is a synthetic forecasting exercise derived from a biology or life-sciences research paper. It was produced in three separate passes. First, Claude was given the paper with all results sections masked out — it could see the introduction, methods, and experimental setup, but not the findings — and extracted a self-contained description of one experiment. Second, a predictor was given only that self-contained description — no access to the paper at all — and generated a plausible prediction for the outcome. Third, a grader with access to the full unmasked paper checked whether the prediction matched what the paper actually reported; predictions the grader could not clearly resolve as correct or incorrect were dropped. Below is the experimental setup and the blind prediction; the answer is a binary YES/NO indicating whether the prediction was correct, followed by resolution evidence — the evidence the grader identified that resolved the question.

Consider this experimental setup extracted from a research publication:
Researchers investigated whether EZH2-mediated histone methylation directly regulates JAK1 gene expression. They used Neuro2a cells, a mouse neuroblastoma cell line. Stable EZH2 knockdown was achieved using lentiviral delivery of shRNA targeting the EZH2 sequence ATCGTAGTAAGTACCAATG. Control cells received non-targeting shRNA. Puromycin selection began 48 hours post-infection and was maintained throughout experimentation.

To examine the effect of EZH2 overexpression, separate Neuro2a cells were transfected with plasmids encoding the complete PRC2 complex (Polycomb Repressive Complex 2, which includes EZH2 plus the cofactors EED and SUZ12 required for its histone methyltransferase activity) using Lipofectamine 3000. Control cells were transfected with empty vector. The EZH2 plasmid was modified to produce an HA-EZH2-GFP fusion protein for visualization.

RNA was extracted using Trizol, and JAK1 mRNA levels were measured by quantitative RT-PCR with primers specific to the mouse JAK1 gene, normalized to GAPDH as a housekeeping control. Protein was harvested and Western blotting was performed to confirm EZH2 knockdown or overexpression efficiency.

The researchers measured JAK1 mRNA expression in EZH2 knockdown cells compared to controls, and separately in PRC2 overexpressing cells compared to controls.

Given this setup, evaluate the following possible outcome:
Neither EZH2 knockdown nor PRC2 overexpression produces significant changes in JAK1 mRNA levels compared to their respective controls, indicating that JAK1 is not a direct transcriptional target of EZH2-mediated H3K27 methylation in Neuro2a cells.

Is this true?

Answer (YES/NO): NO